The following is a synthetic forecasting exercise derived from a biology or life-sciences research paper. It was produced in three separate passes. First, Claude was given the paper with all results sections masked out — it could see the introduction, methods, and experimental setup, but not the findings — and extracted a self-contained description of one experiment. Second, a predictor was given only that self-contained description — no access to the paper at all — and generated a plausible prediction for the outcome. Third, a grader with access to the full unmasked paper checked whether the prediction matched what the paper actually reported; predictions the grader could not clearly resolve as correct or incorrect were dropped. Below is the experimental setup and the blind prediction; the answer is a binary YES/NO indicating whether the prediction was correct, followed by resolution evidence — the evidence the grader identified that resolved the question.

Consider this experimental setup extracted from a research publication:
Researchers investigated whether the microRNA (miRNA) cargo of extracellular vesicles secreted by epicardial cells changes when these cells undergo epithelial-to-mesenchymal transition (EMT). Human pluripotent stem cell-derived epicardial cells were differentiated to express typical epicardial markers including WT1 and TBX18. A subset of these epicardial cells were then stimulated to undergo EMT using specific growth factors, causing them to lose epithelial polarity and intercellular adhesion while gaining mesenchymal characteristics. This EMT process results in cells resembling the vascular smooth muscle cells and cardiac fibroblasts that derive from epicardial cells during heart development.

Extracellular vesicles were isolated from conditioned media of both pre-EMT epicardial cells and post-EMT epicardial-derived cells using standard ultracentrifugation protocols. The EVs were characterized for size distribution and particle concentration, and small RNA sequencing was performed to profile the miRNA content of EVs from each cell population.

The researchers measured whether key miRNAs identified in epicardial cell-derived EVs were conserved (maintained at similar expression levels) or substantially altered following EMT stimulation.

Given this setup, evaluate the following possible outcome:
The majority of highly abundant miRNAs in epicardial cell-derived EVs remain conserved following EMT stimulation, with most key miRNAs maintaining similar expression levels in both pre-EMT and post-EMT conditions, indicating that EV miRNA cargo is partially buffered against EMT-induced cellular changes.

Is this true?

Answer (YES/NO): YES